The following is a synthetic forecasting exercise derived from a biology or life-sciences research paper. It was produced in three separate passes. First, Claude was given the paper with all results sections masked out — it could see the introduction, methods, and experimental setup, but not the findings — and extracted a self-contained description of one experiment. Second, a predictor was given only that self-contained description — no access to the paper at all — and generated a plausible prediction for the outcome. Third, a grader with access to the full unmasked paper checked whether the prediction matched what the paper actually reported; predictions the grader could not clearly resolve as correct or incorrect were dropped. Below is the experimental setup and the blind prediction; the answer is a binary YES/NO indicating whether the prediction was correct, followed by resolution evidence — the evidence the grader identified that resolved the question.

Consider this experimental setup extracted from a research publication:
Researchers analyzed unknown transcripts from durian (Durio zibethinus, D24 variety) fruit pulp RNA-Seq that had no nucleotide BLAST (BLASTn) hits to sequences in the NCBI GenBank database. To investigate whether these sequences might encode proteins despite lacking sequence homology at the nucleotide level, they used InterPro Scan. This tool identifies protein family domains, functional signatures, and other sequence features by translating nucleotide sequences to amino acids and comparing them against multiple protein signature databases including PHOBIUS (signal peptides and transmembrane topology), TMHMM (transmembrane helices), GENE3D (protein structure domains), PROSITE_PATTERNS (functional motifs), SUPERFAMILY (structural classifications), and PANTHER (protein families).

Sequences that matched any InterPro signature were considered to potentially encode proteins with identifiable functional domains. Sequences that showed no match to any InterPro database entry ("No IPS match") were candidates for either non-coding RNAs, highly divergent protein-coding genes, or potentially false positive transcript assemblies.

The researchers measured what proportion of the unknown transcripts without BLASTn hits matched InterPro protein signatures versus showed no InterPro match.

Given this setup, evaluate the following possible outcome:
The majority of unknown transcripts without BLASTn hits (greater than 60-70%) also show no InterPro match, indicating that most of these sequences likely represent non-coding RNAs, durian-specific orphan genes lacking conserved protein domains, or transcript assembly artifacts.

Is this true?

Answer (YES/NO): NO